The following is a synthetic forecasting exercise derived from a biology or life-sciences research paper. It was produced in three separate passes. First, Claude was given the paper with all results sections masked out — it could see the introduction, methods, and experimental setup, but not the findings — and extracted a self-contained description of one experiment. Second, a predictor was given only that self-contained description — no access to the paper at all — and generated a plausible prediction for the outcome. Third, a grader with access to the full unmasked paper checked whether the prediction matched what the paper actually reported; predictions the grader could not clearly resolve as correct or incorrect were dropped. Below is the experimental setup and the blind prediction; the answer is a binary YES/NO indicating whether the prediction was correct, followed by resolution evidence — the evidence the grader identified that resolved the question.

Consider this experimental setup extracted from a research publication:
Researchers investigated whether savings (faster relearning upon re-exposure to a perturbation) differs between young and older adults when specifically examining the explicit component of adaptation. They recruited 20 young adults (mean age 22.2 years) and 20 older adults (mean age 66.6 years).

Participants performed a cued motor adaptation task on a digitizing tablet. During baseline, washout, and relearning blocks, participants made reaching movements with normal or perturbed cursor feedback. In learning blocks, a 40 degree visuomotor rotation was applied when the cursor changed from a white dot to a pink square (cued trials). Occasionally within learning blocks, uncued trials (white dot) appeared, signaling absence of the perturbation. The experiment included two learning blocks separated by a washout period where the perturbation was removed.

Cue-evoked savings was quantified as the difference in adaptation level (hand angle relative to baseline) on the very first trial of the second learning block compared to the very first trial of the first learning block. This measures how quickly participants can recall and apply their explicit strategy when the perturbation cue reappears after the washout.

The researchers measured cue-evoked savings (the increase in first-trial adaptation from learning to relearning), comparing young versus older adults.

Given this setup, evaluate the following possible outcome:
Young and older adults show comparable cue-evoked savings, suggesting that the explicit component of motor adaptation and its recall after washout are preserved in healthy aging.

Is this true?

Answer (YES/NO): NO